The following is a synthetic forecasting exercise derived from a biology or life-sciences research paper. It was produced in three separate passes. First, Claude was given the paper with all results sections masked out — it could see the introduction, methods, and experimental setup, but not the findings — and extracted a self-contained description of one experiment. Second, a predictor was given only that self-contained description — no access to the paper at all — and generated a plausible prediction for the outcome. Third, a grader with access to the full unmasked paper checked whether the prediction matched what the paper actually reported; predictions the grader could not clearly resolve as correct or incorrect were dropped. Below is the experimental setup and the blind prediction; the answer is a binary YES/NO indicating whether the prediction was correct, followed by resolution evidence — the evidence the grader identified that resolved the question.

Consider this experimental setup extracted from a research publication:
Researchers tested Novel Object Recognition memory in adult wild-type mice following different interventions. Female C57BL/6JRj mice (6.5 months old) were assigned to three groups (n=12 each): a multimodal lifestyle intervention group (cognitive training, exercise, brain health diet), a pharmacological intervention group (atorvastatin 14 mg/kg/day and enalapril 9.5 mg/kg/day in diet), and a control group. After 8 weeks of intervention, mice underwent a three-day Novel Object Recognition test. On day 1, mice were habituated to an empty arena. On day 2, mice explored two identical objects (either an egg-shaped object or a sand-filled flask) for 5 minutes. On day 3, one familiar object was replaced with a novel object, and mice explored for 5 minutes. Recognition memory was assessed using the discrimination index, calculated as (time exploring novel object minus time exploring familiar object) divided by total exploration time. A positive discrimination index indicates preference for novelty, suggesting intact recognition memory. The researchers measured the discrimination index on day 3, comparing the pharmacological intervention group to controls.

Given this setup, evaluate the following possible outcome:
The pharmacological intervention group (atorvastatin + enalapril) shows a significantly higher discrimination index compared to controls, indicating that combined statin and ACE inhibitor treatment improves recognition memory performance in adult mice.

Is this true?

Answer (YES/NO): NO